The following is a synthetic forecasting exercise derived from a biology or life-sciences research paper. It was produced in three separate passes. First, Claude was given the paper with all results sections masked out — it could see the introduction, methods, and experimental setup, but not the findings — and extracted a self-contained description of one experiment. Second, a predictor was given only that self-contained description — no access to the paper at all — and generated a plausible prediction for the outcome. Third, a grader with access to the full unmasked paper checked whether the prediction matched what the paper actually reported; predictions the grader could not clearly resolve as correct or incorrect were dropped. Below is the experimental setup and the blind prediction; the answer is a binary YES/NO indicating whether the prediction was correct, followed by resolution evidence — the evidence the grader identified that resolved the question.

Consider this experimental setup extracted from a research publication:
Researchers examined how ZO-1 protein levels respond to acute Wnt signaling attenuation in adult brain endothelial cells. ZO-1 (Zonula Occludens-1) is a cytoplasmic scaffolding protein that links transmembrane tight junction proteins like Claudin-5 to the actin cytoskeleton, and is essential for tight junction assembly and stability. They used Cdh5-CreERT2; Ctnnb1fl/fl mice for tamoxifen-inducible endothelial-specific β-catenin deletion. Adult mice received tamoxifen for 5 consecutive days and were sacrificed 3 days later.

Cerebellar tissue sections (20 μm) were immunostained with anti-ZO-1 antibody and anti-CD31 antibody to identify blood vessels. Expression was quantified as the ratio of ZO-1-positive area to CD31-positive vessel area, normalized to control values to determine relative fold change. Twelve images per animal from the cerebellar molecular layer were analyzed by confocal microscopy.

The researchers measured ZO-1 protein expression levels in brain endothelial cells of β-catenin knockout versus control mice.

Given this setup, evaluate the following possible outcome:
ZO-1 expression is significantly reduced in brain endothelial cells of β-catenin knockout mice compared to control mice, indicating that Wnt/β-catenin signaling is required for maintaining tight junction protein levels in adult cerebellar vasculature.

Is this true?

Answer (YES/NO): YES